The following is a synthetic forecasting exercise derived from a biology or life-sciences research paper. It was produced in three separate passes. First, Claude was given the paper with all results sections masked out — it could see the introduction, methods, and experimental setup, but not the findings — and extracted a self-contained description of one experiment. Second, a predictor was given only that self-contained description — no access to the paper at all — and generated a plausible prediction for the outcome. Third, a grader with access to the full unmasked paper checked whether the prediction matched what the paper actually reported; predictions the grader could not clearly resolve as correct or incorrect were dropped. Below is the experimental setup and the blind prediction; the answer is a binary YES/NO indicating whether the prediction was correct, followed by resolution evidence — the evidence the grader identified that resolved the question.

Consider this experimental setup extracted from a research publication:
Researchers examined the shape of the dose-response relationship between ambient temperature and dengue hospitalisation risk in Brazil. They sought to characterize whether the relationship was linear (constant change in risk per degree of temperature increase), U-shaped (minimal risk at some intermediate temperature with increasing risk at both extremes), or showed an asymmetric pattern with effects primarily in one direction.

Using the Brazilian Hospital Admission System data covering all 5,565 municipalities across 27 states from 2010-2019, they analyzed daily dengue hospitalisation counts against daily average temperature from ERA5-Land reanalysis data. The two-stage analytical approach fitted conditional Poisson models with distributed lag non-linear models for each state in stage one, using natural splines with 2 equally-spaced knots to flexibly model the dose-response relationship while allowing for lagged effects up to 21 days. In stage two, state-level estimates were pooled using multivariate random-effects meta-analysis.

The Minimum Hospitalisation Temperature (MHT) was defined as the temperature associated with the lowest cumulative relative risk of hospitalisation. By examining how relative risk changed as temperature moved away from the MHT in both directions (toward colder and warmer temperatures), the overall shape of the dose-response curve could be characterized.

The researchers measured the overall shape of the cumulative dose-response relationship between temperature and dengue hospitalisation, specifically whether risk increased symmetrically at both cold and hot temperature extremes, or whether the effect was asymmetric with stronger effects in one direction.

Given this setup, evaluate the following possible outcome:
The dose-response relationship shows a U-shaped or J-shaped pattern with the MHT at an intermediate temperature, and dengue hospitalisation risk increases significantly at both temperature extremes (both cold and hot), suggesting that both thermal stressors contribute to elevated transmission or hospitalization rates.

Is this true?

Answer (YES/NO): NO